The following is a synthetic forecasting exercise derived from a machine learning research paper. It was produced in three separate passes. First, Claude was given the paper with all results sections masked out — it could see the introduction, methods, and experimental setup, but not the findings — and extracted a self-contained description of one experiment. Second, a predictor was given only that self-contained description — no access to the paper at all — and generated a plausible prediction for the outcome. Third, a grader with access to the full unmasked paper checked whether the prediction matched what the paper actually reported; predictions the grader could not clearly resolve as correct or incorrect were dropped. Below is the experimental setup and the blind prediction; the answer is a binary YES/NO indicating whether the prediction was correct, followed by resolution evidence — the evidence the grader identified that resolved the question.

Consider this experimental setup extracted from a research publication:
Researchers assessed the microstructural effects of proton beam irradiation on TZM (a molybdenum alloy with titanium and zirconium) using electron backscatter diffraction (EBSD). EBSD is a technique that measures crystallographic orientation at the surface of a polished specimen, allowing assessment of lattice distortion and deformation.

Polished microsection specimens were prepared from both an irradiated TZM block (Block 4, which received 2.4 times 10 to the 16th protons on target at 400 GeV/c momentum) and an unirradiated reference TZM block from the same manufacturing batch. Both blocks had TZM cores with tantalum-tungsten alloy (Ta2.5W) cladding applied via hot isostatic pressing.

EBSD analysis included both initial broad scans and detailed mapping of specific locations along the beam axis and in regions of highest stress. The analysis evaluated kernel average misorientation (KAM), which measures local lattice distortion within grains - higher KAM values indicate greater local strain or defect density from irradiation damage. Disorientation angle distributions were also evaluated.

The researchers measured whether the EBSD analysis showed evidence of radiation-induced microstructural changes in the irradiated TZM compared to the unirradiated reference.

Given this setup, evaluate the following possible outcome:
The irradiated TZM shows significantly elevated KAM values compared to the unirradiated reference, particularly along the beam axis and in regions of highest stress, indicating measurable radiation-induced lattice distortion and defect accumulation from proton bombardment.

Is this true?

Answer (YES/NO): NO